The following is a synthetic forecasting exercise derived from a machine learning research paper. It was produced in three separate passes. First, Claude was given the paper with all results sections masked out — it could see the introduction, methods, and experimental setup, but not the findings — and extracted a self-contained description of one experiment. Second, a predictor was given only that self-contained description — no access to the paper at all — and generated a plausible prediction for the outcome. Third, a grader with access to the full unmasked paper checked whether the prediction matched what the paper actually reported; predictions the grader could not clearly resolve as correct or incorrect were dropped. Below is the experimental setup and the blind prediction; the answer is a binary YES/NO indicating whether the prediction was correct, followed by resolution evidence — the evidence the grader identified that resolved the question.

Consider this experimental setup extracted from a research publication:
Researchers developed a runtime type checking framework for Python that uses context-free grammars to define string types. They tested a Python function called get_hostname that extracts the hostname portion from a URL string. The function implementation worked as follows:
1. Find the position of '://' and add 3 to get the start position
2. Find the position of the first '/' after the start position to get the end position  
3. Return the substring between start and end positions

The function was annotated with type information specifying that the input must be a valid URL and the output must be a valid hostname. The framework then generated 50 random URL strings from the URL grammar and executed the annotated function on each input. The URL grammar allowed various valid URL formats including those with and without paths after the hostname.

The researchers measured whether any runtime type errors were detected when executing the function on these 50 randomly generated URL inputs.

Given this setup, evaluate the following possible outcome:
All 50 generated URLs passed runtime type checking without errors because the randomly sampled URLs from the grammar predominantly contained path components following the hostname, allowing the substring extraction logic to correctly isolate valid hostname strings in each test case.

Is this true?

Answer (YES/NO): NO